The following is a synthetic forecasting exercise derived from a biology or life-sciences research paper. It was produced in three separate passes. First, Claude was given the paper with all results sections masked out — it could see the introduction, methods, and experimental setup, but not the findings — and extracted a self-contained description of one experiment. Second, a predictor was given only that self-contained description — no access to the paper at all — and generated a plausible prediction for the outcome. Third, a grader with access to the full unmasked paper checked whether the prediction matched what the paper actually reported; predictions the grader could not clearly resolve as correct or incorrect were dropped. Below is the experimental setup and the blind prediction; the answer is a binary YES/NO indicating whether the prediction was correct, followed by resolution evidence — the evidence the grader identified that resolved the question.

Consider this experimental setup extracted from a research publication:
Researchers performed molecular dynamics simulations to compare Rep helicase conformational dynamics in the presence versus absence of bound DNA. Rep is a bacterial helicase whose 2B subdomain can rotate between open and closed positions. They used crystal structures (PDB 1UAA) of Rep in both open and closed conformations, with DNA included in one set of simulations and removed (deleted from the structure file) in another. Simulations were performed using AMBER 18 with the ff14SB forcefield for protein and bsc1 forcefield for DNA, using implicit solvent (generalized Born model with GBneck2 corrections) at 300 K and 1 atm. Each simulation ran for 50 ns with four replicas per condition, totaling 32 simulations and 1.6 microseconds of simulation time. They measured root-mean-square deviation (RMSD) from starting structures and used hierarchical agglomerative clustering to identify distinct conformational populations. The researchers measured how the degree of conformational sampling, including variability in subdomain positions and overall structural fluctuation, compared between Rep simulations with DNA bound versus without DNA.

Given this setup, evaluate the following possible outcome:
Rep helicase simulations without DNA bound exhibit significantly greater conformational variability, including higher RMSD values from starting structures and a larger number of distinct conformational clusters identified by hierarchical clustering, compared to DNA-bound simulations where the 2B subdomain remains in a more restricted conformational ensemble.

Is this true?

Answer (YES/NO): YES